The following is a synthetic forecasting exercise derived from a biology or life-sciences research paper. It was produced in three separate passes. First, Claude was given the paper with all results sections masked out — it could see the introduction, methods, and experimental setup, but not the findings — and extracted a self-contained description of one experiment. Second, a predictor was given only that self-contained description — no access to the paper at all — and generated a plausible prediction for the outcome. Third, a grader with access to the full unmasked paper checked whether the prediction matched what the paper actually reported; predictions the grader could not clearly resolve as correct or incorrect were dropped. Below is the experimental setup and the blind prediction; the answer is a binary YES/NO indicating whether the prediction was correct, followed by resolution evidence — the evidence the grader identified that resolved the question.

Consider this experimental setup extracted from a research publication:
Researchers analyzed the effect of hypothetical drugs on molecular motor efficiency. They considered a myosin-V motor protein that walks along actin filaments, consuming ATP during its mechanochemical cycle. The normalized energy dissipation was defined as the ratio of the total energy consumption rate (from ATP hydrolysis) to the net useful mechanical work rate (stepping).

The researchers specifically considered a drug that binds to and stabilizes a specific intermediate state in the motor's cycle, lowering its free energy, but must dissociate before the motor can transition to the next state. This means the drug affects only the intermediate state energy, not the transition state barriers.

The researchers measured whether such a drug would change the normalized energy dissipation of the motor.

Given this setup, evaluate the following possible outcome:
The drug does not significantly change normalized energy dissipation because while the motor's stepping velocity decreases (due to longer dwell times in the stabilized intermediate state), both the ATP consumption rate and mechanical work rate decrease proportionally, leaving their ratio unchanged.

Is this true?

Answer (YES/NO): YES